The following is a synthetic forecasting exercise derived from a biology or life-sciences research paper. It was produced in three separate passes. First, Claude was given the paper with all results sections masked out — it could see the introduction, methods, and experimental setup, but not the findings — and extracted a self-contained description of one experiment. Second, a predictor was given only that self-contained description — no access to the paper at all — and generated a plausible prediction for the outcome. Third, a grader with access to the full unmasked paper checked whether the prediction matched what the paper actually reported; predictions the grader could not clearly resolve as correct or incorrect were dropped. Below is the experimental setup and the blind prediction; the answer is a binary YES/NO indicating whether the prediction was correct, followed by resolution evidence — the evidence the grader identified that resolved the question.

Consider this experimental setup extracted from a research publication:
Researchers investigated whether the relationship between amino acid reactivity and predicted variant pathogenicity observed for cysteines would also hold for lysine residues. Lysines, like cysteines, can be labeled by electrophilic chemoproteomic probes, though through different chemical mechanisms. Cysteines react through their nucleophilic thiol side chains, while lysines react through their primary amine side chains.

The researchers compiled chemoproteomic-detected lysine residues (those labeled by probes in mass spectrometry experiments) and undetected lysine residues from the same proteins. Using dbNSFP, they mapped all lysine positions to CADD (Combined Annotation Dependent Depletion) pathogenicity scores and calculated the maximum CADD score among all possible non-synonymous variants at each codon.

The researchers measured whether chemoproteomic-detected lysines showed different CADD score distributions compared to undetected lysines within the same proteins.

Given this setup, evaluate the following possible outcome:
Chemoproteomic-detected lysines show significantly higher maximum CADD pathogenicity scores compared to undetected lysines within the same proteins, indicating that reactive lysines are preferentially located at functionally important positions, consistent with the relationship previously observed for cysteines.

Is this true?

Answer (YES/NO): NO